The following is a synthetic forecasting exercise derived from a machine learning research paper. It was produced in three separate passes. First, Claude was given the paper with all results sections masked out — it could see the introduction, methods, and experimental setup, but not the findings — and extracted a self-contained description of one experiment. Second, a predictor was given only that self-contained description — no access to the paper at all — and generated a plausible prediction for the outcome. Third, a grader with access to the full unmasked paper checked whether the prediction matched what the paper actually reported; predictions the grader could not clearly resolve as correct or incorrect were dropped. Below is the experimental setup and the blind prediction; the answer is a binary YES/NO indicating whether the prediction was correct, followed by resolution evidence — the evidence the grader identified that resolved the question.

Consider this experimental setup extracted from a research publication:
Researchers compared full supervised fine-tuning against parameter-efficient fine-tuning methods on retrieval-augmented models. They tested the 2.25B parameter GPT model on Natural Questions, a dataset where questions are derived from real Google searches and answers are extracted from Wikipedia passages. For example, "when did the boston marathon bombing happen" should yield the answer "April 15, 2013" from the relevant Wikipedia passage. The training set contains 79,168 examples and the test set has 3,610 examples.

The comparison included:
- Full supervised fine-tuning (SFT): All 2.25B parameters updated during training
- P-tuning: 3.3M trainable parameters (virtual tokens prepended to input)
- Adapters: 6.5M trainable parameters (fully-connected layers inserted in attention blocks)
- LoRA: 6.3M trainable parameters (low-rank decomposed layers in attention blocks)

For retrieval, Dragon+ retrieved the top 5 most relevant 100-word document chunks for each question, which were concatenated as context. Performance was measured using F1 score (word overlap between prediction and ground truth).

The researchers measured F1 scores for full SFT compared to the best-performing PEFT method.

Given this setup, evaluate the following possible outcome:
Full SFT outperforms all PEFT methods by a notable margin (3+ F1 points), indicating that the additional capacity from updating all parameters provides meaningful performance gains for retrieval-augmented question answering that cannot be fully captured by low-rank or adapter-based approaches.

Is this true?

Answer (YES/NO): NO